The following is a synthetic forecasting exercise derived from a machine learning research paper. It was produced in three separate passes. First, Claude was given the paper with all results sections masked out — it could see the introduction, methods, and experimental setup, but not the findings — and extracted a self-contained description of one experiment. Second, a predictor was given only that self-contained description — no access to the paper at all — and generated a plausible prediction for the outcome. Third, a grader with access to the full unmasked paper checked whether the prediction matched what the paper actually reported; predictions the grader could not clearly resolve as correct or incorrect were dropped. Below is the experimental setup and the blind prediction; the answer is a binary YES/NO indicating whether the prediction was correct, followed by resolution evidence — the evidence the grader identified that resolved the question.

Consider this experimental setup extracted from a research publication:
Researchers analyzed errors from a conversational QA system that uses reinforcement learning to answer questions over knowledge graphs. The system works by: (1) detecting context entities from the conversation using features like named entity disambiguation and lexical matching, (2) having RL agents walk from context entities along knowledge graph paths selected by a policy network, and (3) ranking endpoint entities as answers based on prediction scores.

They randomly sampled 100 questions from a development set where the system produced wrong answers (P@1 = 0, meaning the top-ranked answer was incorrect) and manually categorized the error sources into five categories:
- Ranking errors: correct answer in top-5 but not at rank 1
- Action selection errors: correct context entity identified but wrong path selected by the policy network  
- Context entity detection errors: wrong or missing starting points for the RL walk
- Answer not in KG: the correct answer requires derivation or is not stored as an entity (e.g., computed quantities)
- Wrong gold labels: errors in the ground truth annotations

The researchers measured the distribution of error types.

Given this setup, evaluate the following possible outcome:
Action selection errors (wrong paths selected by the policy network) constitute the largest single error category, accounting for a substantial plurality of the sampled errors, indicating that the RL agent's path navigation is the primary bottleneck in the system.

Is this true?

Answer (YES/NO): NO